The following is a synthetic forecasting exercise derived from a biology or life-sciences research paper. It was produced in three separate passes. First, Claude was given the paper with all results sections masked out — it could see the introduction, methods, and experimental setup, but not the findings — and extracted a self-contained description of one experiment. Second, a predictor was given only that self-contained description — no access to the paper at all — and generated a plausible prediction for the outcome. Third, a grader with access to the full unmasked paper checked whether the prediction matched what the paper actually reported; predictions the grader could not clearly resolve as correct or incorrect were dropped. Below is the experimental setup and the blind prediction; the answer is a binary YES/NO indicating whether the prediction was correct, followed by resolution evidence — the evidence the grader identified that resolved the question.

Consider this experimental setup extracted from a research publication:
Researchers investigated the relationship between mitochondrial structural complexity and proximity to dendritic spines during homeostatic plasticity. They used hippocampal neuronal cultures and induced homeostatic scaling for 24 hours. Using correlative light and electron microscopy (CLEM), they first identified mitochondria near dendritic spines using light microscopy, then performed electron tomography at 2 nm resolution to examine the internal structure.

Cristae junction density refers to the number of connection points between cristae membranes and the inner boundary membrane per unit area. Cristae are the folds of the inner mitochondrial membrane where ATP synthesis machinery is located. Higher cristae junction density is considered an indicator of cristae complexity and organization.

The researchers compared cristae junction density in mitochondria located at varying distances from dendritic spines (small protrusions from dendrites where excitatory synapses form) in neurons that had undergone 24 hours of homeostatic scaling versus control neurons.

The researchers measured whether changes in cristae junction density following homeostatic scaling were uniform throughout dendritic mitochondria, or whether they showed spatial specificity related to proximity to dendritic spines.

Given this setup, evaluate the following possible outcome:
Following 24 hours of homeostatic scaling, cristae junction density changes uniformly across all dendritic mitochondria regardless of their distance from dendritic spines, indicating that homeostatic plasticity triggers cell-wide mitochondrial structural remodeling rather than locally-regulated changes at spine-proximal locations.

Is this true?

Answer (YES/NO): NO